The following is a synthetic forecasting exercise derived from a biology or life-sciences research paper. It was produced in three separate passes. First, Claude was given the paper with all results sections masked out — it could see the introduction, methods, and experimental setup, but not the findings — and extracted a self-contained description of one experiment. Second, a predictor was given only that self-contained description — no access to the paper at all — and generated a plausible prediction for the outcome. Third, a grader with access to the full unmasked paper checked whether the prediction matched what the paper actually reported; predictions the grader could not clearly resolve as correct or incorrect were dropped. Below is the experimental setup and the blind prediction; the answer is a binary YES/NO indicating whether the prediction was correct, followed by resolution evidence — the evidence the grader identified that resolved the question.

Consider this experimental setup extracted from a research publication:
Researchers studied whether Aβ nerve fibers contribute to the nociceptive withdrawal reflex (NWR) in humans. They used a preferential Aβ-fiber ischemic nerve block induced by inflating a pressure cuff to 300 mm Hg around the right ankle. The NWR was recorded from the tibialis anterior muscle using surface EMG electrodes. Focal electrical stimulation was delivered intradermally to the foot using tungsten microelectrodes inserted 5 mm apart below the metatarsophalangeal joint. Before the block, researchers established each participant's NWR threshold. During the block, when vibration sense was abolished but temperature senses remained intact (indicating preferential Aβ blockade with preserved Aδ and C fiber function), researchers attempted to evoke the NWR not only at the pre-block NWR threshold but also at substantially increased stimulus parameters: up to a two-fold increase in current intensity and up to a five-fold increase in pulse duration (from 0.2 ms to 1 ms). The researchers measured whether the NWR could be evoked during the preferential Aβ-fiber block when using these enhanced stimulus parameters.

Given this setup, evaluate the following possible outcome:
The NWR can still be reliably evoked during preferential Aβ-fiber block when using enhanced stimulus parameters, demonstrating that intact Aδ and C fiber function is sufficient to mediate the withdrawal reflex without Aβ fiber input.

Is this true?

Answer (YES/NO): NO